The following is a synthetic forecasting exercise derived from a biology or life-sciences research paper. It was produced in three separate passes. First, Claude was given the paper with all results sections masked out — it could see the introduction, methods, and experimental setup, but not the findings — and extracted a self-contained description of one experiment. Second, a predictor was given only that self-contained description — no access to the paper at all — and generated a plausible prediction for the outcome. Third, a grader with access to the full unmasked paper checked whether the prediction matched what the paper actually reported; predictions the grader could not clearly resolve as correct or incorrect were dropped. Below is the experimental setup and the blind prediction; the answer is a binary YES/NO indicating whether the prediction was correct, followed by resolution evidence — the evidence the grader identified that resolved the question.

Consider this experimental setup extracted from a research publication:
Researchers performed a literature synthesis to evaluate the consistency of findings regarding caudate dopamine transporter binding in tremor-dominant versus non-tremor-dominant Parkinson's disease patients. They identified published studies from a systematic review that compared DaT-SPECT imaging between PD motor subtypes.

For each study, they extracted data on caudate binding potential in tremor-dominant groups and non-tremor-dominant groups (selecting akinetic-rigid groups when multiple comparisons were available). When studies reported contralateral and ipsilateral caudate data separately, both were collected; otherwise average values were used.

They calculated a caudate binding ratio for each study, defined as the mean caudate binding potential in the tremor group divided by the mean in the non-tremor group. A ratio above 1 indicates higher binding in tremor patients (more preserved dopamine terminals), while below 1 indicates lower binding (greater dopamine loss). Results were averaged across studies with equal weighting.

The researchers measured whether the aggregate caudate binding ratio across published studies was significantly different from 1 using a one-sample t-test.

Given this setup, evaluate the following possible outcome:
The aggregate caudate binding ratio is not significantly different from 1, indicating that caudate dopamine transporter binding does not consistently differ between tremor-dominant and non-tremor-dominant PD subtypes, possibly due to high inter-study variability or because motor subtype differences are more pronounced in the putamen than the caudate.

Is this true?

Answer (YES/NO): NO